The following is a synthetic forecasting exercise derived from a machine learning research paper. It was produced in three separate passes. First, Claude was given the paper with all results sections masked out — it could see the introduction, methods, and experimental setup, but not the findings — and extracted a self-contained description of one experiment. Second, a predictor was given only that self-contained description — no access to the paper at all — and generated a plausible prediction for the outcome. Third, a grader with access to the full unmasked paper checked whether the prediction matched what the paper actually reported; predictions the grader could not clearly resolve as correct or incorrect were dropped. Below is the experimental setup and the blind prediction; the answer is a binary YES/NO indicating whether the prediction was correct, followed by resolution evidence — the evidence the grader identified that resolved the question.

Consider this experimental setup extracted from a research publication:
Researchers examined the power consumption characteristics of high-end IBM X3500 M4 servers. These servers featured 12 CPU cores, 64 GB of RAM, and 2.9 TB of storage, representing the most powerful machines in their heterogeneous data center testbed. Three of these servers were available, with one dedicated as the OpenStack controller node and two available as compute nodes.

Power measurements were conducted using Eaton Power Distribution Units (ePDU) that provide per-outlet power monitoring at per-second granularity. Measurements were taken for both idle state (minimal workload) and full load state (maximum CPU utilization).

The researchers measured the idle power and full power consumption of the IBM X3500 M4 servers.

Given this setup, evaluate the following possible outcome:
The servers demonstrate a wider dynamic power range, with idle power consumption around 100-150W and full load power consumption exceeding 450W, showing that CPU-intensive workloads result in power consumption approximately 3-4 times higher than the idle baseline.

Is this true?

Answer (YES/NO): NO